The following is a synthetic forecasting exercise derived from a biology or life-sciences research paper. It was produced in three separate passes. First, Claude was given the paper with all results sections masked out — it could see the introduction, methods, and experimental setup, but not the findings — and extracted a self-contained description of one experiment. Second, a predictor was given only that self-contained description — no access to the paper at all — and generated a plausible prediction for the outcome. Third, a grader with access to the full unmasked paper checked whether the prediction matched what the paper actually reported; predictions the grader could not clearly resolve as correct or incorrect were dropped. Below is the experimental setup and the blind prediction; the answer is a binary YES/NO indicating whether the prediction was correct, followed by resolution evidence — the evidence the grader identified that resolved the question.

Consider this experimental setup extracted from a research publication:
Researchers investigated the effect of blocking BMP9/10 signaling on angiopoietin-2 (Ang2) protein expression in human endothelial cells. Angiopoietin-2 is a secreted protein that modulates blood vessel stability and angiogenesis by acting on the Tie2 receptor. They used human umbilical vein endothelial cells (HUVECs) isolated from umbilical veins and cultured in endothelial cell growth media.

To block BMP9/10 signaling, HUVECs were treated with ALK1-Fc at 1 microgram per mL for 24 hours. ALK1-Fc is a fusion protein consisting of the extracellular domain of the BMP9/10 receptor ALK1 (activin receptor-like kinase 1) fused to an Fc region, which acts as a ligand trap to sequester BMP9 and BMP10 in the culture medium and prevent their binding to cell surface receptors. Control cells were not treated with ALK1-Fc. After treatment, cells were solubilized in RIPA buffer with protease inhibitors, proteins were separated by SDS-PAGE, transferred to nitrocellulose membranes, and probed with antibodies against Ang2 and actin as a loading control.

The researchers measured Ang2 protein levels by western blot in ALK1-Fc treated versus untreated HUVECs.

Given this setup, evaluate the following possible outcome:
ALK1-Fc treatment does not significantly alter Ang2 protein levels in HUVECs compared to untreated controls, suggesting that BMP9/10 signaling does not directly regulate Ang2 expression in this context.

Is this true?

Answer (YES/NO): NO